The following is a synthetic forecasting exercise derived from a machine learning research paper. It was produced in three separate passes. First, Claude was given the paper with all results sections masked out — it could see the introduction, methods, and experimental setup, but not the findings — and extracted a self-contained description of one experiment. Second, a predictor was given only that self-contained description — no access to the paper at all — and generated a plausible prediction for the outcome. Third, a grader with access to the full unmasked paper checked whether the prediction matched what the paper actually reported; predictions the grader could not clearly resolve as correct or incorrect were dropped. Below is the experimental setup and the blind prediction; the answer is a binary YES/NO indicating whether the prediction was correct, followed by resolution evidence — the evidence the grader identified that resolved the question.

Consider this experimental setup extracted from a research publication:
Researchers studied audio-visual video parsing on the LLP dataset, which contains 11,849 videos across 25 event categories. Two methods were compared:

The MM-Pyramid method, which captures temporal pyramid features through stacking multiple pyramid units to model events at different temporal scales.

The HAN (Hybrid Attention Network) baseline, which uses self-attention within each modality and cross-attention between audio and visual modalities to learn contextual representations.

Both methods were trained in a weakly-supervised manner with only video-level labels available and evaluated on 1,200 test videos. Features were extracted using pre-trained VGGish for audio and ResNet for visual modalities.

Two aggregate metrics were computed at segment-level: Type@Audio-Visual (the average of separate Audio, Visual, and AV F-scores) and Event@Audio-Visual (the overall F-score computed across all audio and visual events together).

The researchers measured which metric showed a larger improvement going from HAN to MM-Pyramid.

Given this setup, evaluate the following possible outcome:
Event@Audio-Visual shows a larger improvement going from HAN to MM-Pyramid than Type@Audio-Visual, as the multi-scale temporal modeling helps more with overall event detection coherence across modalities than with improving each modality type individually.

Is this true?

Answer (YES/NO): YES